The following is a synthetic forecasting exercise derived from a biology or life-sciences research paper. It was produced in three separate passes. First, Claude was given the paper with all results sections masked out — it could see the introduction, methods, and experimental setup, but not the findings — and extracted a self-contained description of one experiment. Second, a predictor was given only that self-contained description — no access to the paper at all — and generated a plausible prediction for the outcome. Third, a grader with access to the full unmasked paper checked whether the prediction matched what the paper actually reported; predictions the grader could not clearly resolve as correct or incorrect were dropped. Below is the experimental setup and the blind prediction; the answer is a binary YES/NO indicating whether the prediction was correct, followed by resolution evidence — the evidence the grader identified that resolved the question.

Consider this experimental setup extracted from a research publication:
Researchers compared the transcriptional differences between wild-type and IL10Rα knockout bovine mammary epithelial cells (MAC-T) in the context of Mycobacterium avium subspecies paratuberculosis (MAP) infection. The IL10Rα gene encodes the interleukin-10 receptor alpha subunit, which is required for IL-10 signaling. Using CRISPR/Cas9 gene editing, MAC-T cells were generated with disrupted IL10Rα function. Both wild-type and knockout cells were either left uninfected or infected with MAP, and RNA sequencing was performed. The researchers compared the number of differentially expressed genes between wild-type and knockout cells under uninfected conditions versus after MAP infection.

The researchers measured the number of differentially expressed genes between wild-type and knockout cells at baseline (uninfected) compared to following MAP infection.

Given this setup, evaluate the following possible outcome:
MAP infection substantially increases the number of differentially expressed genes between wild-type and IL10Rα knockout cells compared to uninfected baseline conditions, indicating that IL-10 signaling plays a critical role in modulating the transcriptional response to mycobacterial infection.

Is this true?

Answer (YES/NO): NO